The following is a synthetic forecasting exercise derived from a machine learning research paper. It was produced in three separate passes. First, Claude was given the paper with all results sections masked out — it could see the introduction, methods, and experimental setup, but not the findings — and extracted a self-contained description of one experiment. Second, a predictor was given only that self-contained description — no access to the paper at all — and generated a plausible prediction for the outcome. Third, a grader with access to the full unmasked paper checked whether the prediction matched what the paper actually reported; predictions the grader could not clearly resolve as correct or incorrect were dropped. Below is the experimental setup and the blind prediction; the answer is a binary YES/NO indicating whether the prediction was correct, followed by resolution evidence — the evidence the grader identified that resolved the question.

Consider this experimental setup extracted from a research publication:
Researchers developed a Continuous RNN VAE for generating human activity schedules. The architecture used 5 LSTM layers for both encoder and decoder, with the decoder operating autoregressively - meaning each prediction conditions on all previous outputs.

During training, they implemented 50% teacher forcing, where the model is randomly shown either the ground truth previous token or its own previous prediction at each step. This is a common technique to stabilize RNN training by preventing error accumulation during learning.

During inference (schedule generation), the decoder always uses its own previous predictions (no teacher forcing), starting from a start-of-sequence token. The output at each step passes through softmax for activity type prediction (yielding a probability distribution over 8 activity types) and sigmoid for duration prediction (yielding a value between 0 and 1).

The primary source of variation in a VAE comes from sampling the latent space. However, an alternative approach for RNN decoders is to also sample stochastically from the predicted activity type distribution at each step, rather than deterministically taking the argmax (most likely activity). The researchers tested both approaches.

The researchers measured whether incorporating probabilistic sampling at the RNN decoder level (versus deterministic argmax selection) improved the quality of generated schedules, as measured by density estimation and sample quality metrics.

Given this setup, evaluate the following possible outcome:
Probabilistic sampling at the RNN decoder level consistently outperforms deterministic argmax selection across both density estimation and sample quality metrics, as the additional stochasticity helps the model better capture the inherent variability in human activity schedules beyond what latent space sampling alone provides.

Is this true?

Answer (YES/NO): NO